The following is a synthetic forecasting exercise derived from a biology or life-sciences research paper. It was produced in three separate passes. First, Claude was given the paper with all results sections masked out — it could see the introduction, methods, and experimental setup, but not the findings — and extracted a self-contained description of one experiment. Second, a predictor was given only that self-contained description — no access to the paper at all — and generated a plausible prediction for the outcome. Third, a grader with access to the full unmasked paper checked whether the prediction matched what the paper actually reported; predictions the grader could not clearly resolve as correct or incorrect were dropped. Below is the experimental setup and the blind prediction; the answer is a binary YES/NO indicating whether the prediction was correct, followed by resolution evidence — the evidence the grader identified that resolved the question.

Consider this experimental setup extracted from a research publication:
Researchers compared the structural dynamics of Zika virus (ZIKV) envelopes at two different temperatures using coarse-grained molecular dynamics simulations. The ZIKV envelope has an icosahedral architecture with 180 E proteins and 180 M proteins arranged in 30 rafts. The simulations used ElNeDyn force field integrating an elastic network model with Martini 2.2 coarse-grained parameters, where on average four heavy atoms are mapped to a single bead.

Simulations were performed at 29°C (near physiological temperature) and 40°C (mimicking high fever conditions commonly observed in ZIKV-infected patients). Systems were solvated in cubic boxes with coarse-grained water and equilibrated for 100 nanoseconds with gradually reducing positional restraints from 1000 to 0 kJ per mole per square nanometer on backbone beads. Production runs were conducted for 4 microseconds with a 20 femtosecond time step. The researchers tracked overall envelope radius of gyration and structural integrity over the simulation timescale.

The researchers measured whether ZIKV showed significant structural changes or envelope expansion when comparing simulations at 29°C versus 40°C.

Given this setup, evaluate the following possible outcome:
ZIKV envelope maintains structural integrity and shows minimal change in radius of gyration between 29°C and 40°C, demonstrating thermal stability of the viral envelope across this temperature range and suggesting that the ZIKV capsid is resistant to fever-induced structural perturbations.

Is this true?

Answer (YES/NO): YES